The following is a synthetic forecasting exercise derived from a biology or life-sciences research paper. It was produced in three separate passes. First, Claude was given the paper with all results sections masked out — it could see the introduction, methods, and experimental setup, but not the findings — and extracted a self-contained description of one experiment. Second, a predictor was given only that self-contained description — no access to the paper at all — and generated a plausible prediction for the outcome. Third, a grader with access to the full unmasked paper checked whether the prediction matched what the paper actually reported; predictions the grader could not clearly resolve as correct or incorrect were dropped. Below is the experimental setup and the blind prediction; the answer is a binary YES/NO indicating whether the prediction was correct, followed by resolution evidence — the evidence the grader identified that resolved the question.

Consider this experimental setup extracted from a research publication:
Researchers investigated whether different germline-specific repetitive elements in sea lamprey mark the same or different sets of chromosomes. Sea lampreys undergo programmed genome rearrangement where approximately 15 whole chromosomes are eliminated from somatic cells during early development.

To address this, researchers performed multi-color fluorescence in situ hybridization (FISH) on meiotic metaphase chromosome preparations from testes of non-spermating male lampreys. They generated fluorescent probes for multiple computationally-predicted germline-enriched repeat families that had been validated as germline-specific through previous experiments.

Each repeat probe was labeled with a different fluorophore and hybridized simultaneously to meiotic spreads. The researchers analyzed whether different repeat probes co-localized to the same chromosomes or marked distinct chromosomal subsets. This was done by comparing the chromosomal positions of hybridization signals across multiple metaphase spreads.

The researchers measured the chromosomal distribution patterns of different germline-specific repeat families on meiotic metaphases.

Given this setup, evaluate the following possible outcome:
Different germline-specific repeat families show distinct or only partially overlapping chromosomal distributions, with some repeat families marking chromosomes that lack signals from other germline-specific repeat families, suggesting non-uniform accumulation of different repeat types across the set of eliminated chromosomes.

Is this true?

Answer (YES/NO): YES